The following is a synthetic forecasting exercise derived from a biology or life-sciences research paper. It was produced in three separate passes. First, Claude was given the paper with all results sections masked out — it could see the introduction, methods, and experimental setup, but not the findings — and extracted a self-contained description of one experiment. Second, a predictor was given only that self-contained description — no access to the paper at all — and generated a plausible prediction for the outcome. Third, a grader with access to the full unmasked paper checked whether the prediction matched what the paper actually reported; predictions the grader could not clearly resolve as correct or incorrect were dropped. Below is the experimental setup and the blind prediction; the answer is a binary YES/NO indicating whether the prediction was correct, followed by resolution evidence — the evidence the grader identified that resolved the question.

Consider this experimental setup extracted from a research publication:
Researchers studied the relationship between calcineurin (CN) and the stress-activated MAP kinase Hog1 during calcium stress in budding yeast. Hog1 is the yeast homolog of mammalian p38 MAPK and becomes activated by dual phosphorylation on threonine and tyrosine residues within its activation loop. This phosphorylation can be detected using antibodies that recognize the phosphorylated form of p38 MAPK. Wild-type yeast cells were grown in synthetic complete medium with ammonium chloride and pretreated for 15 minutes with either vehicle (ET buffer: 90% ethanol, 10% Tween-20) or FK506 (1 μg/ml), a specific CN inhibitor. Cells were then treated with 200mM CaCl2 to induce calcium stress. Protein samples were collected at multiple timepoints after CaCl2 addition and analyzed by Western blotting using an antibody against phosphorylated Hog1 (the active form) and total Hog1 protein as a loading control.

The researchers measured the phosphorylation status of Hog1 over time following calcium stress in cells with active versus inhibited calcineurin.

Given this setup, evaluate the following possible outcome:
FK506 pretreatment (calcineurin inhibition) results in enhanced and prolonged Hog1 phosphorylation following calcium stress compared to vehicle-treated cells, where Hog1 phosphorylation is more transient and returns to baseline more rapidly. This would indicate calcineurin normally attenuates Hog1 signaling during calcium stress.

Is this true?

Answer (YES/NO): NO